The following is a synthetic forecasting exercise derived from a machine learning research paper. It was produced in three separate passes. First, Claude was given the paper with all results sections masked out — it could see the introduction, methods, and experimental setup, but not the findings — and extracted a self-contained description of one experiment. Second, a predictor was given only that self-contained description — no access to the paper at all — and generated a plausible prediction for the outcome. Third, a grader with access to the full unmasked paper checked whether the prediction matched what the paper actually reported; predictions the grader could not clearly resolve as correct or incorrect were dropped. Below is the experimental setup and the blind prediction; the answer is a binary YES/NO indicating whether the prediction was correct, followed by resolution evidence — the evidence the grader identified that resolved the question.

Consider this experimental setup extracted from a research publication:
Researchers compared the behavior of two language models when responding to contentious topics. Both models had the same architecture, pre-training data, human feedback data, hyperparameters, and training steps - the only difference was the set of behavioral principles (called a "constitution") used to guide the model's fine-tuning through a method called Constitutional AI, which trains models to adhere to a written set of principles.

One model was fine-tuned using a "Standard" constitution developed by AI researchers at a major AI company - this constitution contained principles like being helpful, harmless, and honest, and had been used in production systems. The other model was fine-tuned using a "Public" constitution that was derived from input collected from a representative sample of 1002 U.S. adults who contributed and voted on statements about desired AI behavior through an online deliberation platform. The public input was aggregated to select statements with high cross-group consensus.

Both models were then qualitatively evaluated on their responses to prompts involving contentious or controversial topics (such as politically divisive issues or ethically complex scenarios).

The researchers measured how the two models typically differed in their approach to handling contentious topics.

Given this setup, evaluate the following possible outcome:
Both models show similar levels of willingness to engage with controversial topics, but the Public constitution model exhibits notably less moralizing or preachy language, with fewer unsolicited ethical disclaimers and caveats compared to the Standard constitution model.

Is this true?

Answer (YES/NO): NO